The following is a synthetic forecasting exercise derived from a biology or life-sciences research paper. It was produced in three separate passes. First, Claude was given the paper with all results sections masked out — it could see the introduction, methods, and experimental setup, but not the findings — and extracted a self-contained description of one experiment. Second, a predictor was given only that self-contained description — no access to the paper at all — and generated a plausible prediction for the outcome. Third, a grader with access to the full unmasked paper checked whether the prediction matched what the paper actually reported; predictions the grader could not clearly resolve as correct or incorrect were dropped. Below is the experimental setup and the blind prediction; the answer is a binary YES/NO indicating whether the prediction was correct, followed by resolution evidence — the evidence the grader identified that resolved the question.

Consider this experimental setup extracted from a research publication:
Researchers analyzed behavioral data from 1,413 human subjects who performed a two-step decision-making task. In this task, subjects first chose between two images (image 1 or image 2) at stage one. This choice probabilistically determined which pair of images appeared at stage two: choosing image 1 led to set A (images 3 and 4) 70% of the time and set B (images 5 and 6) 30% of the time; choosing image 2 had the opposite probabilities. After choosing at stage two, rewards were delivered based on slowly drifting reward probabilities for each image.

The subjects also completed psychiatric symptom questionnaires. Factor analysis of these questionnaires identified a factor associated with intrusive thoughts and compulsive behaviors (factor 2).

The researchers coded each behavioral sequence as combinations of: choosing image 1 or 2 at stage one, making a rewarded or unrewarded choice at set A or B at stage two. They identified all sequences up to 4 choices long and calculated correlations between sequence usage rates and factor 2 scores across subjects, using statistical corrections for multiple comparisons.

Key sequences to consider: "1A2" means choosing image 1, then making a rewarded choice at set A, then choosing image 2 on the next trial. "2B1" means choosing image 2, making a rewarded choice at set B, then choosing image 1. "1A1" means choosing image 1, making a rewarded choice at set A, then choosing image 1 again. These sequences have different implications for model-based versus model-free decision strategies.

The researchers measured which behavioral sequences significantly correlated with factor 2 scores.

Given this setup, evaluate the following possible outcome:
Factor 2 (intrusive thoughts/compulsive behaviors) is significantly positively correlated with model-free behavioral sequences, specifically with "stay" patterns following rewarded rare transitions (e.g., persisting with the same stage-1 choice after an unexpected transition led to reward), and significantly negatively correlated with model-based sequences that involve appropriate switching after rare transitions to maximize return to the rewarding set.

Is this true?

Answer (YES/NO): NO